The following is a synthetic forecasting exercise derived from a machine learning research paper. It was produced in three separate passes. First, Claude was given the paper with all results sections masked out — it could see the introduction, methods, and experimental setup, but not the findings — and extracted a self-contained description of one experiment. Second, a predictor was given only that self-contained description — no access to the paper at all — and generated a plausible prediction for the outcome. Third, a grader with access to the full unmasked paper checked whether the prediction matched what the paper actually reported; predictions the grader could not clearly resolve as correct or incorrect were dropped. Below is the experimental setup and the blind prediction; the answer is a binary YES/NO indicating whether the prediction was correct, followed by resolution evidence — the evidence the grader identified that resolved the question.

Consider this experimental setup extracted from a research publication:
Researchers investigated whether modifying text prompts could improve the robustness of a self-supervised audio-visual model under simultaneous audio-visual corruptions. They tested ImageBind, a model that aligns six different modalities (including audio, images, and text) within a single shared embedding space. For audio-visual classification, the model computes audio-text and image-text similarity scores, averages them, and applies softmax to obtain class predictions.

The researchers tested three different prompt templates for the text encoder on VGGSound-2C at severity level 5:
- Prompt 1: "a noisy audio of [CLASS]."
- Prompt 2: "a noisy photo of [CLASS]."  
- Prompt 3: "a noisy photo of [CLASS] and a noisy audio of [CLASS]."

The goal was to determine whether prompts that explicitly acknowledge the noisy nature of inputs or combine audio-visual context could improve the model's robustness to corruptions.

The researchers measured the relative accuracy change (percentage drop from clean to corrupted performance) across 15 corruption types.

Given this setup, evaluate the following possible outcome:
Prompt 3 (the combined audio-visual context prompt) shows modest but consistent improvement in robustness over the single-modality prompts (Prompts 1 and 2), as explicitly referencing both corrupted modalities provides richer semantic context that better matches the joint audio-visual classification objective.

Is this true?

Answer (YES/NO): NO